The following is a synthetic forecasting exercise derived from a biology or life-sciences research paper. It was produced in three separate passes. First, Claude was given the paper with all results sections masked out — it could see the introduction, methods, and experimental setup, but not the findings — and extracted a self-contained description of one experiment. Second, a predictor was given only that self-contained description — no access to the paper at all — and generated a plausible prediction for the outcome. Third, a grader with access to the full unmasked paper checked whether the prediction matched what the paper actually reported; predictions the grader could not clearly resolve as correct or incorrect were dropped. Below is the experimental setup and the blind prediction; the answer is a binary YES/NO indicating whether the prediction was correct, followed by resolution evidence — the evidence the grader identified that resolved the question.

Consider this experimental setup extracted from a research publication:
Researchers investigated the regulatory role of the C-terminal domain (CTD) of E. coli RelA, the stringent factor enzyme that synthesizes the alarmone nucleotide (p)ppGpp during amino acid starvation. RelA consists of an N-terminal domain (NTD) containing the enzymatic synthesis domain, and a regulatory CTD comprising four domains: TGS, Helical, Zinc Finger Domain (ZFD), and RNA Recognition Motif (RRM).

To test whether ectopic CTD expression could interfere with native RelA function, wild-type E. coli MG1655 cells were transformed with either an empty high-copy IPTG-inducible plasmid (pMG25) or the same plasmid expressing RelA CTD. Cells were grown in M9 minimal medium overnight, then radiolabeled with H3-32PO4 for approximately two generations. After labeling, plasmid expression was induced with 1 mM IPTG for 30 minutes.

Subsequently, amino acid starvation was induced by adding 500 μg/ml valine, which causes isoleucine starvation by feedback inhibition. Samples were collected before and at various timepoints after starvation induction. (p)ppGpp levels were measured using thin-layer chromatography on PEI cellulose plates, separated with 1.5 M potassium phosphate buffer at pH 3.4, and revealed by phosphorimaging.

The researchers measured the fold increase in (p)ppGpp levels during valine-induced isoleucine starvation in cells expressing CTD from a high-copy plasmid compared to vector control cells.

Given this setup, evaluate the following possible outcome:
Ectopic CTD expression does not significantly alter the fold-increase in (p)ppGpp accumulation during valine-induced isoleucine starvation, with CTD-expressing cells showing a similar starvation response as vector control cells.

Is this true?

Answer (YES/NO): NO